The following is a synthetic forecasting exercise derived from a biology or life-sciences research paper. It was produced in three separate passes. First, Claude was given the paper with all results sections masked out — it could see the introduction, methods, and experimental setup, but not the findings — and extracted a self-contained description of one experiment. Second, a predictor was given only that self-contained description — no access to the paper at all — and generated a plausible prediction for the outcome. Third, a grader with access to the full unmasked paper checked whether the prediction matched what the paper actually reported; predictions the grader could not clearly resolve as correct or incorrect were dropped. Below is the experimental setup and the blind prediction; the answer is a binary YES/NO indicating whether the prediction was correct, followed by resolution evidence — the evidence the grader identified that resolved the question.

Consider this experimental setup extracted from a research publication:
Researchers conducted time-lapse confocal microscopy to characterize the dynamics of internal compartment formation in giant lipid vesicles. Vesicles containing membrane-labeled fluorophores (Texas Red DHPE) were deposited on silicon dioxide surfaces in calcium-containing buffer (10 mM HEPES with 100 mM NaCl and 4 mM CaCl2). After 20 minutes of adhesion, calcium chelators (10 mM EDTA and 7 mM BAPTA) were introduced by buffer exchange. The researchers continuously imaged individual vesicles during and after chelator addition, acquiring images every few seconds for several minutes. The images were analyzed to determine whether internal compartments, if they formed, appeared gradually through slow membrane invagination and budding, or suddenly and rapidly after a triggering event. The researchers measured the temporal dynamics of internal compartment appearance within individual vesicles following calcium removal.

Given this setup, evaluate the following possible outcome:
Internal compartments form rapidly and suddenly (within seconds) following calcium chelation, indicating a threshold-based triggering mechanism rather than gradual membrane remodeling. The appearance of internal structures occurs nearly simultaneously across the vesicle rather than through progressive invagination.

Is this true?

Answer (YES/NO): NO